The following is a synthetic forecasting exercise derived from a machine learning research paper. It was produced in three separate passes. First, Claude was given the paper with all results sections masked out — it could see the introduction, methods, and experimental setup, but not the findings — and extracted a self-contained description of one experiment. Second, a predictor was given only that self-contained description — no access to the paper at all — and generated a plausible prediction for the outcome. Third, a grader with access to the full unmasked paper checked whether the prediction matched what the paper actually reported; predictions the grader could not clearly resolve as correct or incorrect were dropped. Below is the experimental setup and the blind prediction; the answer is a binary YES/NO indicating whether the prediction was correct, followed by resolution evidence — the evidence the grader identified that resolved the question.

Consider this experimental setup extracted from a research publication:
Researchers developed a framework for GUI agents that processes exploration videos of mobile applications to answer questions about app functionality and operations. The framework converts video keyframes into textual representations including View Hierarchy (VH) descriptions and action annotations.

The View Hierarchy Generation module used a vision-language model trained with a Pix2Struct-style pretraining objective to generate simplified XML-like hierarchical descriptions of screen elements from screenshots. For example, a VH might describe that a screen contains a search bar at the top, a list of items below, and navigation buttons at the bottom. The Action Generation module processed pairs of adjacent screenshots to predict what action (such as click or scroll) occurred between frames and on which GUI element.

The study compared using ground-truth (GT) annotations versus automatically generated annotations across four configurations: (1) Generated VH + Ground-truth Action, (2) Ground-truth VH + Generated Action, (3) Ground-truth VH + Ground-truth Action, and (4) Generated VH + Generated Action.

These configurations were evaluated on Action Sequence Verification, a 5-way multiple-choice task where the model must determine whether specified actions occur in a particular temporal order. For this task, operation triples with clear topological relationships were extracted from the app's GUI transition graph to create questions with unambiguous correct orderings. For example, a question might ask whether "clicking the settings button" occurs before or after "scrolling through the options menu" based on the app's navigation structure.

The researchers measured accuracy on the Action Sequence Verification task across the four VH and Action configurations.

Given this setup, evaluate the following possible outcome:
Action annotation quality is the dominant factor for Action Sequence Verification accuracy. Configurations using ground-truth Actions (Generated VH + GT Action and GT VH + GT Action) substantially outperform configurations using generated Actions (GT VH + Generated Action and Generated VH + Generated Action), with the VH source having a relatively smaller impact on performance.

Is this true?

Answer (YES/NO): NO